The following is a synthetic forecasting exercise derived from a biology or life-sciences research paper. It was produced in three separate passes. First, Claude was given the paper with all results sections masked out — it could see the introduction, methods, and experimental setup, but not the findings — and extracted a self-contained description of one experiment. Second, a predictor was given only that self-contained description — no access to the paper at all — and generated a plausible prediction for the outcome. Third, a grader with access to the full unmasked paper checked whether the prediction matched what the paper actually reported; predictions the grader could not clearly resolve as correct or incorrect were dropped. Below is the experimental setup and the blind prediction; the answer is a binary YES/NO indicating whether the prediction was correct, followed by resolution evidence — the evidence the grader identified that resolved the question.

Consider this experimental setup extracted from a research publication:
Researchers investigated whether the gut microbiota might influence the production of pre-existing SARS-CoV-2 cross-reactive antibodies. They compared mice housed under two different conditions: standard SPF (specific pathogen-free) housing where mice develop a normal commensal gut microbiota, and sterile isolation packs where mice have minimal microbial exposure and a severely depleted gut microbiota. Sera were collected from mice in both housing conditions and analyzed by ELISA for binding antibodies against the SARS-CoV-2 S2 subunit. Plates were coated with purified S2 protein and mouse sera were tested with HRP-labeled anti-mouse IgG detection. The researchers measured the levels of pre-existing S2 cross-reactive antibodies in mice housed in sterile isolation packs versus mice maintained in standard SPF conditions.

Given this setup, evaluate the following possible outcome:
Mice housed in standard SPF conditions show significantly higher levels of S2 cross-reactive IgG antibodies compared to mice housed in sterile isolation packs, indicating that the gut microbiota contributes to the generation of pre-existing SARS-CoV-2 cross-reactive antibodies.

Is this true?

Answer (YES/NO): YES